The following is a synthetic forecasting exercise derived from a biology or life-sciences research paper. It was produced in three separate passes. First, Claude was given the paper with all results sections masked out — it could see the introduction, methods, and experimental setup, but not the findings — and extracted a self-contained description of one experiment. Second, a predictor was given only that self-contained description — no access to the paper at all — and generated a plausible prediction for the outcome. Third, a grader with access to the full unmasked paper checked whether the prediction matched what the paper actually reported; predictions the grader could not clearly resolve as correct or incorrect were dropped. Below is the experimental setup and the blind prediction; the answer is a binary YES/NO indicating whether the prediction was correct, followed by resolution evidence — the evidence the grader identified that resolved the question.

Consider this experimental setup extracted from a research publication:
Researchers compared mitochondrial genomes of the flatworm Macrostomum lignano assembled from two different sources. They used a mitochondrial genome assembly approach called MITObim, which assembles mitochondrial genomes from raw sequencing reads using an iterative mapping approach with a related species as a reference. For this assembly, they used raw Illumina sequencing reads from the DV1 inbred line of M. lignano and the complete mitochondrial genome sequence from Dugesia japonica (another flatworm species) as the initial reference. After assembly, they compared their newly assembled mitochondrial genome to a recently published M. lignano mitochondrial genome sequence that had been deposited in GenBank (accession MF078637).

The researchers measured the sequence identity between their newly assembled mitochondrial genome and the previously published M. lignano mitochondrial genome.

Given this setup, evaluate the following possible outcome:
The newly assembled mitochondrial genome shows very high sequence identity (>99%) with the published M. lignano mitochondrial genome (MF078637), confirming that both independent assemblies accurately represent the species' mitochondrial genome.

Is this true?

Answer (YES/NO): YES